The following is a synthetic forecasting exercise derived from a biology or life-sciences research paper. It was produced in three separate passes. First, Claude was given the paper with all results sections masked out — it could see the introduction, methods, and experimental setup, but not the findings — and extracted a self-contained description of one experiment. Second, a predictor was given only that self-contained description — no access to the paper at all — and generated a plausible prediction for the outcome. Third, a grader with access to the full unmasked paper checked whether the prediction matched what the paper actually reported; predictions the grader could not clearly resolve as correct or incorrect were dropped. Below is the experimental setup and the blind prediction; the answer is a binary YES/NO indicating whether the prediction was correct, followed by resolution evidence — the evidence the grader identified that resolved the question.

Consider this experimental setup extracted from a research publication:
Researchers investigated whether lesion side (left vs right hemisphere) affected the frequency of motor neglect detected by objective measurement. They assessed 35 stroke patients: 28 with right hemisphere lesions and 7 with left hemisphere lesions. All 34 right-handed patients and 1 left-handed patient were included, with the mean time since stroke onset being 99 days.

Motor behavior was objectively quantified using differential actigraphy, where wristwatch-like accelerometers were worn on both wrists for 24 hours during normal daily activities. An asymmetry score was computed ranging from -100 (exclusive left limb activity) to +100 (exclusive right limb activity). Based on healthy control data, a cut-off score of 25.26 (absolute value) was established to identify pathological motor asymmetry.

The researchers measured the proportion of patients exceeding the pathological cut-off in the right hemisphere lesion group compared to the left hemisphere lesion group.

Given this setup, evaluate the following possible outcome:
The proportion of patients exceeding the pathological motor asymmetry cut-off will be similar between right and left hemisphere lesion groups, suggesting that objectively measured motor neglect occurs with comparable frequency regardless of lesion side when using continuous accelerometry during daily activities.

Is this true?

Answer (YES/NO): YES